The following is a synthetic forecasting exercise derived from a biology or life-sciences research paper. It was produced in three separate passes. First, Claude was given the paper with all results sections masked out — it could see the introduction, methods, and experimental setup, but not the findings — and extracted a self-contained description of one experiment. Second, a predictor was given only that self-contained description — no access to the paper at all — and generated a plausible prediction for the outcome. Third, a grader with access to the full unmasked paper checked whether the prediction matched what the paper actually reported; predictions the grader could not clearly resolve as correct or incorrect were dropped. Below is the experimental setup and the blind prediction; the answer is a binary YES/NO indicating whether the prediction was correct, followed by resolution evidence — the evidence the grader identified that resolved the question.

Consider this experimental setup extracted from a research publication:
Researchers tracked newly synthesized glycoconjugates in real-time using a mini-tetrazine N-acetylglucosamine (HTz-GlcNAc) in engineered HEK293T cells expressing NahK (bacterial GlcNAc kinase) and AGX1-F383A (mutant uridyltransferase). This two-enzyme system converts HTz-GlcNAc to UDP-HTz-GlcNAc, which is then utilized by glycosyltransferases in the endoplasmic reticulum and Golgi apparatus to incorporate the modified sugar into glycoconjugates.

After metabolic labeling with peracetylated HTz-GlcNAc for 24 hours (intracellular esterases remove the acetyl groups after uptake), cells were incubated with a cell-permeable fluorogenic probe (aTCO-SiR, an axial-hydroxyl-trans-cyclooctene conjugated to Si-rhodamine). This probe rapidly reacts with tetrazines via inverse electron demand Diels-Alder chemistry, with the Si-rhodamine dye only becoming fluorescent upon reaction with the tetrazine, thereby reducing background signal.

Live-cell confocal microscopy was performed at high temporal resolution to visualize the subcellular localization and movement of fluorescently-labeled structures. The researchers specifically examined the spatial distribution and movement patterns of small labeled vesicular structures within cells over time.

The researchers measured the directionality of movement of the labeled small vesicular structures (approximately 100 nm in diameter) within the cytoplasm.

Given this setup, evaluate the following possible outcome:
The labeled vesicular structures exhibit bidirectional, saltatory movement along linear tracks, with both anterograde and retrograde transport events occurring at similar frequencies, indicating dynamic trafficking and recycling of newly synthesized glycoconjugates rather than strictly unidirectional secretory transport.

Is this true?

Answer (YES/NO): NO